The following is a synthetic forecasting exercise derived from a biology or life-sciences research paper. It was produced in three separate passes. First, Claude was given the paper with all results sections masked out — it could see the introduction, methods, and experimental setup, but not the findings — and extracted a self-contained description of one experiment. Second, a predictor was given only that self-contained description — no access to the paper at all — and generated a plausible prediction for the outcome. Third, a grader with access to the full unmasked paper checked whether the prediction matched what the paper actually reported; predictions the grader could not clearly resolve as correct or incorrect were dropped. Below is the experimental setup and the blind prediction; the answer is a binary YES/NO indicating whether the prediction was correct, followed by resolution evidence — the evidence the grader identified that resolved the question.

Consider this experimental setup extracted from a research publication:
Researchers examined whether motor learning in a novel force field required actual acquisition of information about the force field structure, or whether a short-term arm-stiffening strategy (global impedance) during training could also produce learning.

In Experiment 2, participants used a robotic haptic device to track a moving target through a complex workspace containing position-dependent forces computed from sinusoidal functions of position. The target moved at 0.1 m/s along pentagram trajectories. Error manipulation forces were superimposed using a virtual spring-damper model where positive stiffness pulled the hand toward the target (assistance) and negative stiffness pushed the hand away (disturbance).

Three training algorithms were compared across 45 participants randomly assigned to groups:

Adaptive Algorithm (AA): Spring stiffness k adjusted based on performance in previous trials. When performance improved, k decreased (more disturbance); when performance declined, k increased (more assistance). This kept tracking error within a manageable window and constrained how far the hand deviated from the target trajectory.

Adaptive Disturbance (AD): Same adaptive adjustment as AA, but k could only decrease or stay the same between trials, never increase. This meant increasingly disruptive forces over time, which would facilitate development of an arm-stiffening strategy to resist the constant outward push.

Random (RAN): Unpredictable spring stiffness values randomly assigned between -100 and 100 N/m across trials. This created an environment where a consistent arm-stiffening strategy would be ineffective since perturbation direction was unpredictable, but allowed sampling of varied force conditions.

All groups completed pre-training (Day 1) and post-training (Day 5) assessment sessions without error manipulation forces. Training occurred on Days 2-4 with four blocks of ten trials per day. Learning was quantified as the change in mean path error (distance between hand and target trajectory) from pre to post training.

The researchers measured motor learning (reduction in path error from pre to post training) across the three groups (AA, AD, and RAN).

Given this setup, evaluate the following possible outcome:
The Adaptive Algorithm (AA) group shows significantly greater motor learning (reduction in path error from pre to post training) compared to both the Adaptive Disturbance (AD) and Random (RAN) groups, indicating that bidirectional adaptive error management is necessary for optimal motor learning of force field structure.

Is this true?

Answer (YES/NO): NO